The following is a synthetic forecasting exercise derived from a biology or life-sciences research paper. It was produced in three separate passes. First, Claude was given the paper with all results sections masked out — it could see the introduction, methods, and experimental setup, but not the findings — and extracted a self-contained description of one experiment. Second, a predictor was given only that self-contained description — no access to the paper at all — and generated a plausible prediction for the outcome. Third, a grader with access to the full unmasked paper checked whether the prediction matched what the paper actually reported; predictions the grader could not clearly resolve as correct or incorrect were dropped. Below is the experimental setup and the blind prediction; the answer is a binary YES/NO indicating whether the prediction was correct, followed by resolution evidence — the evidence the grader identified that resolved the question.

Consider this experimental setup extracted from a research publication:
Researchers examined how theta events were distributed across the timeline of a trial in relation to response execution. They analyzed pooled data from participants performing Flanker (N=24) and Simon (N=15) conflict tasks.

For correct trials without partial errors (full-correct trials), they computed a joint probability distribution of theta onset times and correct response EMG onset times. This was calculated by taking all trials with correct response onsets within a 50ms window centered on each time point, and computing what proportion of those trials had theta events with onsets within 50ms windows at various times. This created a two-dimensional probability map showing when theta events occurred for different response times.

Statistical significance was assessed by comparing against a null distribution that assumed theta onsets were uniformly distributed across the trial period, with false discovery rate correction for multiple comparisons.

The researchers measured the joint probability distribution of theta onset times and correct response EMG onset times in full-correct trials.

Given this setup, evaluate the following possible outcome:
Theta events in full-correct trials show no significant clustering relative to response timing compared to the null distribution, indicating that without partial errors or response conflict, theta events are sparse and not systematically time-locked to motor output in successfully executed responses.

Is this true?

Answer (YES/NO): NO